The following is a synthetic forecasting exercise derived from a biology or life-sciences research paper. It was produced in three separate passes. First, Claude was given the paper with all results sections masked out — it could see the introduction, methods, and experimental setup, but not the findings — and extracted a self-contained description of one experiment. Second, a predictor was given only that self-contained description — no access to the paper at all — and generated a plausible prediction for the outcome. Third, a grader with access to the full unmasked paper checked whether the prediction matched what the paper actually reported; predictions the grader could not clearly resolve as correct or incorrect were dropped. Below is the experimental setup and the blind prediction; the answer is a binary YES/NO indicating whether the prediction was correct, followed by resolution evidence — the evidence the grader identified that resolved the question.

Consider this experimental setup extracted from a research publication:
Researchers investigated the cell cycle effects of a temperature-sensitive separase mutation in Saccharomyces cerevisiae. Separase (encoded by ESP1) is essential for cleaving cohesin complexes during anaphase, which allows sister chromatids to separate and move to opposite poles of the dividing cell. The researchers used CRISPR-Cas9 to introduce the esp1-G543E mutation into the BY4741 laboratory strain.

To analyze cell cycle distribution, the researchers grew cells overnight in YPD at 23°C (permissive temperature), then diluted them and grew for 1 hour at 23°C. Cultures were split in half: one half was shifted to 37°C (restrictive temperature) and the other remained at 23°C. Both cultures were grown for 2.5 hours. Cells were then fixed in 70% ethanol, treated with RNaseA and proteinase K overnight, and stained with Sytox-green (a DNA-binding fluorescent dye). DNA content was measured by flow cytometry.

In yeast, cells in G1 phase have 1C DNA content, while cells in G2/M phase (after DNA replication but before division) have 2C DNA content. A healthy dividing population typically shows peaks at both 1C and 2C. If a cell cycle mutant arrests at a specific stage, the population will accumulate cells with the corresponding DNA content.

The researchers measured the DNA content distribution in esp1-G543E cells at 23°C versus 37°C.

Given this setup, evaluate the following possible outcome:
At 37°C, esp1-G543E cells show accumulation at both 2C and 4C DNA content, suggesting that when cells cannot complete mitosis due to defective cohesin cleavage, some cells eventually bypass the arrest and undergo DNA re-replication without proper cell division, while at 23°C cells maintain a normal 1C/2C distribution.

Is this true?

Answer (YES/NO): NO